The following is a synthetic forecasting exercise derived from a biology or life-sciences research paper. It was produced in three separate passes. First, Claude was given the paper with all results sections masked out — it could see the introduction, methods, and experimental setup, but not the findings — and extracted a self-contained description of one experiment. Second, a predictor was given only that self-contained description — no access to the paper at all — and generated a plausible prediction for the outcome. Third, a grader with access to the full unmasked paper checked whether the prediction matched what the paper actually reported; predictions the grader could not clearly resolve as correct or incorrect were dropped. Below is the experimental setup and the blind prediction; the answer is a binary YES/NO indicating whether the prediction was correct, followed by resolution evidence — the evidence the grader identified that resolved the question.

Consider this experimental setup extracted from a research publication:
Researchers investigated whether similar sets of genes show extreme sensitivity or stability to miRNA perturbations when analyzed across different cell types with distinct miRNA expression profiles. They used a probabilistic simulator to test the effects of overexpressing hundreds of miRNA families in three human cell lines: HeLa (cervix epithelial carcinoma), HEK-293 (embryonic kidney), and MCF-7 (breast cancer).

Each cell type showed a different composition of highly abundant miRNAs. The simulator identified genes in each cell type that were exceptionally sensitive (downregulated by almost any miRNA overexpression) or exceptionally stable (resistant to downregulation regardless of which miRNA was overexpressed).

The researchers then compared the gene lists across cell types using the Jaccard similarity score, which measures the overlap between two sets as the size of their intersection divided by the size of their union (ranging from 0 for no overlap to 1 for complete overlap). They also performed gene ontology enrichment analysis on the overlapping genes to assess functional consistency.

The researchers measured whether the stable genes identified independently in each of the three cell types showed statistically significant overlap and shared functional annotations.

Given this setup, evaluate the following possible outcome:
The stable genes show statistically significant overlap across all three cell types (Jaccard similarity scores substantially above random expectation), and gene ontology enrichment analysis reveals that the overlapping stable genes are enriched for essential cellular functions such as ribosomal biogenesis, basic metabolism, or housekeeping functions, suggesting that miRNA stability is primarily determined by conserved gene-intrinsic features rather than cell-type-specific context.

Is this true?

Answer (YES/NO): YES